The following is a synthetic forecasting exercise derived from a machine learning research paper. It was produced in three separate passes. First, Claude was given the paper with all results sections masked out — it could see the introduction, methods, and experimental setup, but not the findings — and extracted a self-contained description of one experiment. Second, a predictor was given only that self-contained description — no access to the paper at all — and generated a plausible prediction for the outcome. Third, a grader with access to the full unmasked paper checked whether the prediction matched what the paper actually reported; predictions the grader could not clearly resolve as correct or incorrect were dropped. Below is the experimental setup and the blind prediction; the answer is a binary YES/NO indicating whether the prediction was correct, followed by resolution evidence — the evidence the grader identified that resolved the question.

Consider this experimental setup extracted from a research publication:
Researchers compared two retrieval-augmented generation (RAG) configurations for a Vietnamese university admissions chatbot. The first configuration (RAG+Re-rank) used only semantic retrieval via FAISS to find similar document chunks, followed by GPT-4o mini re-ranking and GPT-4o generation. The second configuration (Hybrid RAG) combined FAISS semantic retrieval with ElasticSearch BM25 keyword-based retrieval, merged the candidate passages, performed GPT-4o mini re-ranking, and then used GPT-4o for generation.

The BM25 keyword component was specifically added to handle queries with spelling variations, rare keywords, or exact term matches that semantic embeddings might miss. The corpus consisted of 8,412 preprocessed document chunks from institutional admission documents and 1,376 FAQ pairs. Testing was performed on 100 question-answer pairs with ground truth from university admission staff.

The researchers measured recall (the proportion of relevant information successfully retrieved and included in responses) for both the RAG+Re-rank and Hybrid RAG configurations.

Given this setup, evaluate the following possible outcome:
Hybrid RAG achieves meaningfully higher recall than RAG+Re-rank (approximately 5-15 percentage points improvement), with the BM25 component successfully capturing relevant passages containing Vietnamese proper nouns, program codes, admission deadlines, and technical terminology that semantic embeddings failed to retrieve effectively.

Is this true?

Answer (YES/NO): NO